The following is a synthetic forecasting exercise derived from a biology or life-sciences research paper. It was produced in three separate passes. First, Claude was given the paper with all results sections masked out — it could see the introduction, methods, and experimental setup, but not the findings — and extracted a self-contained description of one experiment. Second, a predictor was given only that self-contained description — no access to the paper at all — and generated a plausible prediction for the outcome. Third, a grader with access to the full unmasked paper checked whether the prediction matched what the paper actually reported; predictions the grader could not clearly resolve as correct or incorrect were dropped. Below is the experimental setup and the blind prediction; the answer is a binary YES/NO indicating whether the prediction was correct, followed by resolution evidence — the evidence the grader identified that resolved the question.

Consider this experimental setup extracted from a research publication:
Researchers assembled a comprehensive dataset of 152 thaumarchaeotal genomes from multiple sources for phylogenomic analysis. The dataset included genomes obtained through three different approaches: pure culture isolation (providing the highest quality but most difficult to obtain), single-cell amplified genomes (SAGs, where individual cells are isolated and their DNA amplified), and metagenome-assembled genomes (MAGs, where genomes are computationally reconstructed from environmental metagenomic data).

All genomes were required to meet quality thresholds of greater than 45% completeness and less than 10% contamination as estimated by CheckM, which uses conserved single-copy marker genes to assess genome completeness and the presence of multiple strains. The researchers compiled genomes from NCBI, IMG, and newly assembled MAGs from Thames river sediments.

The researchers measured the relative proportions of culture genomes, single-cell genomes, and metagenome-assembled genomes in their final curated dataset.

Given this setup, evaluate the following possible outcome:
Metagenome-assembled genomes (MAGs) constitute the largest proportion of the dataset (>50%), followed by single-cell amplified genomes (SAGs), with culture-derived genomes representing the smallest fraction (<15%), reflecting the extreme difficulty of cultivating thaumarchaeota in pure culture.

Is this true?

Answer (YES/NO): NO